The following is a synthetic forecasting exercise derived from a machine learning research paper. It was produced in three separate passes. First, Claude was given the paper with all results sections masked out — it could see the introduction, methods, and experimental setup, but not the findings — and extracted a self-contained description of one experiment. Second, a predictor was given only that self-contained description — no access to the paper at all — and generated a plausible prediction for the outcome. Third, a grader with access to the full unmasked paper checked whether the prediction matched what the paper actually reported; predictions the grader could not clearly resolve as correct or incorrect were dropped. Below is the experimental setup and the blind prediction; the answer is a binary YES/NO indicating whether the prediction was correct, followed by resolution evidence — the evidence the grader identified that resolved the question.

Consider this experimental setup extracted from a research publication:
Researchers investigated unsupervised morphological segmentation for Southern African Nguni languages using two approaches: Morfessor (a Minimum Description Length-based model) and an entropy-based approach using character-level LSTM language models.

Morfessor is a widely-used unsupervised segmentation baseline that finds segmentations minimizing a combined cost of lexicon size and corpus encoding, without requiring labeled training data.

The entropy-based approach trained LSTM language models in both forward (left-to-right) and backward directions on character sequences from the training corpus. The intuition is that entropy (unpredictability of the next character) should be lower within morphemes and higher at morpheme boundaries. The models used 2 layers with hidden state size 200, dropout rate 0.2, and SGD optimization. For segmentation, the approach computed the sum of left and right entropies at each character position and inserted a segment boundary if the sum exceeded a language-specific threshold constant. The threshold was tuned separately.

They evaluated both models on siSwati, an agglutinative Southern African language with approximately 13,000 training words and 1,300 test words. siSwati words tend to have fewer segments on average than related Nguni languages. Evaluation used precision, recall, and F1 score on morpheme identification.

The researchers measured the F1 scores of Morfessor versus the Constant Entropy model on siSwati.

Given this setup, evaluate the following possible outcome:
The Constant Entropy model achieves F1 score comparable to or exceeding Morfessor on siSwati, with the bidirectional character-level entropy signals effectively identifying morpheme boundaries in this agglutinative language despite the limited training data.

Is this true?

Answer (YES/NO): YES